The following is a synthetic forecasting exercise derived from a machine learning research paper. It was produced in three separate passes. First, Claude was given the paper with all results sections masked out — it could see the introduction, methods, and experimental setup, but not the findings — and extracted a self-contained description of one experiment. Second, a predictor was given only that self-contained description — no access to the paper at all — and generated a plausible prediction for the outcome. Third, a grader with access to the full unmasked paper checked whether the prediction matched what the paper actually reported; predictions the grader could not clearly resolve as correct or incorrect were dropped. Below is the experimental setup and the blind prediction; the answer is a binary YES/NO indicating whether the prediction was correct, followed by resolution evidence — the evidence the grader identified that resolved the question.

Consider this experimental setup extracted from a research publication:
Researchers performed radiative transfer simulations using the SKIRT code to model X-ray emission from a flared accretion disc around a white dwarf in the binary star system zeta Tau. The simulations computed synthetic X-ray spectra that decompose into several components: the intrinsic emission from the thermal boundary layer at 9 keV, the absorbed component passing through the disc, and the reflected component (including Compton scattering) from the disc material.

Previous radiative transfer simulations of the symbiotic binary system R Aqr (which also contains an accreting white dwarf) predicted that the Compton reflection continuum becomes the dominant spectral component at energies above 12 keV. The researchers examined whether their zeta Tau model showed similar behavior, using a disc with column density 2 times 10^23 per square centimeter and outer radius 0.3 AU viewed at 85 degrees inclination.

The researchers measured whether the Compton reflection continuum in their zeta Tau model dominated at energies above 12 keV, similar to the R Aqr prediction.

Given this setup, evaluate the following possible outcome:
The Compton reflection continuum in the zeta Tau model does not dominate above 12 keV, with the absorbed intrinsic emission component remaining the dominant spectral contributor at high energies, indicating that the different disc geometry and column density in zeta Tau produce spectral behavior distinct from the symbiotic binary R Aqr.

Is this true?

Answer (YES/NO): YES